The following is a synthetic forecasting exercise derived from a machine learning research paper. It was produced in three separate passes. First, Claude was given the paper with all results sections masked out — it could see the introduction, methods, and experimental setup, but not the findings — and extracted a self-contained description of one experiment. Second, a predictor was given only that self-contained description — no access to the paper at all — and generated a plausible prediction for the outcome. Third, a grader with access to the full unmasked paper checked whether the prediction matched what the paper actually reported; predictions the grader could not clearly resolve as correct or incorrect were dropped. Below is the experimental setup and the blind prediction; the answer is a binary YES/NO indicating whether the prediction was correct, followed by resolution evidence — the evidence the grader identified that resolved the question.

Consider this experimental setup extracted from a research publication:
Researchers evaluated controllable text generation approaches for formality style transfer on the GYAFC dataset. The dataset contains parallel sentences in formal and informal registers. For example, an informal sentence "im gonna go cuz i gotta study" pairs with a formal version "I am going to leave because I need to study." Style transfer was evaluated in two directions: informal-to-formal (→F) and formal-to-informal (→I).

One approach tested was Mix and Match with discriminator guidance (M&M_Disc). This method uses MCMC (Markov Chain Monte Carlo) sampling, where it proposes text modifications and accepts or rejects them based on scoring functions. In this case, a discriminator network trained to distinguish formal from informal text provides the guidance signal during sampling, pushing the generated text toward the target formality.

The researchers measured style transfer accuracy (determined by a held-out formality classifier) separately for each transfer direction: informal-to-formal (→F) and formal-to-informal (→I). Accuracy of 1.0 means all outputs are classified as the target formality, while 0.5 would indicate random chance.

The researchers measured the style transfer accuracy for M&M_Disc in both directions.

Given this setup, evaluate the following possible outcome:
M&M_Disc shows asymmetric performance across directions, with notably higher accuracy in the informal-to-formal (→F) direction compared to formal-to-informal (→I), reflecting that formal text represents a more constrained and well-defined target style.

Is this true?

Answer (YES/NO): NO